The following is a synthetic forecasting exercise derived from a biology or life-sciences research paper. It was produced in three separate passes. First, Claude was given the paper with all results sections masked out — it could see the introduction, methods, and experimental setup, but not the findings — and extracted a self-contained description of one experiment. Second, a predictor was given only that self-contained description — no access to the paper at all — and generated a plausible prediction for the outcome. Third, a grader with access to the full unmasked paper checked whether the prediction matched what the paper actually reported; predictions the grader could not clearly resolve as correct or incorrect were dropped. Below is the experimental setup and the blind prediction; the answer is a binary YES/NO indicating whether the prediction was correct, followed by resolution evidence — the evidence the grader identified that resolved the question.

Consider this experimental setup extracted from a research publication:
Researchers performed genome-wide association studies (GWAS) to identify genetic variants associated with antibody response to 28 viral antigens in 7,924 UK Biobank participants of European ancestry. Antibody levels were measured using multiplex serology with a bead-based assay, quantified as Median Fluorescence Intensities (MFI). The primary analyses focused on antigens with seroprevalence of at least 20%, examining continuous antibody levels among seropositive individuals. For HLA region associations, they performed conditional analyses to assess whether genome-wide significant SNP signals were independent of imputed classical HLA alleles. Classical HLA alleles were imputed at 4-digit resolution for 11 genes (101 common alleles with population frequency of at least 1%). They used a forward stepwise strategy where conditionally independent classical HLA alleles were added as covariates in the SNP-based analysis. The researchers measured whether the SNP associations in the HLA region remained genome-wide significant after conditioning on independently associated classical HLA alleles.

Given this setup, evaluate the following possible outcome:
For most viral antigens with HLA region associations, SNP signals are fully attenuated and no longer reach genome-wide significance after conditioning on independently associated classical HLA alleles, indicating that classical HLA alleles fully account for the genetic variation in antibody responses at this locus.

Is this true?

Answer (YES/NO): NO